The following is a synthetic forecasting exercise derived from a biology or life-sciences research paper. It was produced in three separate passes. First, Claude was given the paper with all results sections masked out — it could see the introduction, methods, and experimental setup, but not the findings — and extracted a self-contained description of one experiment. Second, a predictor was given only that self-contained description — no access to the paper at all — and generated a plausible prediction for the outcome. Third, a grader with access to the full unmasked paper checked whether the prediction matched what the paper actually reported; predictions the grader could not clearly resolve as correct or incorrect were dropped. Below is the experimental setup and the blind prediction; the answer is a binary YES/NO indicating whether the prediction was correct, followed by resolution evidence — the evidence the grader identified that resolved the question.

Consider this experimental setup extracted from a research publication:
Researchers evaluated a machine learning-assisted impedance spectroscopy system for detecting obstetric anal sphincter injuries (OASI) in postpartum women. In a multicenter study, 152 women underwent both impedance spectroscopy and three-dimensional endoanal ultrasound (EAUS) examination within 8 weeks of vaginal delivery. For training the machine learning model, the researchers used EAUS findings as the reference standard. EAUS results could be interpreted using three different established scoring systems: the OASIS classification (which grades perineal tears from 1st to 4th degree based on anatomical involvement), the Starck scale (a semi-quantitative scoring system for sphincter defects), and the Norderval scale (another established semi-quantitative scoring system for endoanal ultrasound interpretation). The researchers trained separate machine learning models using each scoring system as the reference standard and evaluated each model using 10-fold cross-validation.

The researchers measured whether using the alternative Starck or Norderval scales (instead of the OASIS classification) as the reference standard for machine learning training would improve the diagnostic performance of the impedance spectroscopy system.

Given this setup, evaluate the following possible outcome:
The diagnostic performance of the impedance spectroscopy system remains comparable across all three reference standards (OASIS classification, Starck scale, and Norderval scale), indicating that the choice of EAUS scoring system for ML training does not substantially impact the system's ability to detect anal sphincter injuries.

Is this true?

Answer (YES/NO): YES